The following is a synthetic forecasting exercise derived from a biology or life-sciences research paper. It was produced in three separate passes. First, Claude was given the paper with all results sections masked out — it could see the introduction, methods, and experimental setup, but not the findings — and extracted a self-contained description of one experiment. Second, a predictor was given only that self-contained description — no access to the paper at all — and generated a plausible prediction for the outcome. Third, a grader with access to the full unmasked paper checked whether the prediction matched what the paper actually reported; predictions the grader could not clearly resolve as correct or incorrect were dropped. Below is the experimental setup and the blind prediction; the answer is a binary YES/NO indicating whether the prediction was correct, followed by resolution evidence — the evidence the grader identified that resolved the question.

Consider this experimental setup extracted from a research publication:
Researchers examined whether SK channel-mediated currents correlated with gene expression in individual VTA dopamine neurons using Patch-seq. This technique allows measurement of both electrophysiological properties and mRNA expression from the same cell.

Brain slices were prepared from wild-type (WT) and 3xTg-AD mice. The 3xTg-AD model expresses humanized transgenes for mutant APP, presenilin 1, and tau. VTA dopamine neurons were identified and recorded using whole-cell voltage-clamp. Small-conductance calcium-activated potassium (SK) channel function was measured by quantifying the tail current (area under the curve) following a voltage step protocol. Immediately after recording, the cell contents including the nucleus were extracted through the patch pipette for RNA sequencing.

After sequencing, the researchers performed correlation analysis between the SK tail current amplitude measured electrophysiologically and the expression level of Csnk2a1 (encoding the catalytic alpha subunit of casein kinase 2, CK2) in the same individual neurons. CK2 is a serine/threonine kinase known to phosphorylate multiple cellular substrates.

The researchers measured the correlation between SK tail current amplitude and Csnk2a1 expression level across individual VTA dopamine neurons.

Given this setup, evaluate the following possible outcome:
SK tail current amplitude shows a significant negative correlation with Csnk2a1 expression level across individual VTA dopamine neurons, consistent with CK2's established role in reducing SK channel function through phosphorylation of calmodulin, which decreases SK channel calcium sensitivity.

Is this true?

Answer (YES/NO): YES